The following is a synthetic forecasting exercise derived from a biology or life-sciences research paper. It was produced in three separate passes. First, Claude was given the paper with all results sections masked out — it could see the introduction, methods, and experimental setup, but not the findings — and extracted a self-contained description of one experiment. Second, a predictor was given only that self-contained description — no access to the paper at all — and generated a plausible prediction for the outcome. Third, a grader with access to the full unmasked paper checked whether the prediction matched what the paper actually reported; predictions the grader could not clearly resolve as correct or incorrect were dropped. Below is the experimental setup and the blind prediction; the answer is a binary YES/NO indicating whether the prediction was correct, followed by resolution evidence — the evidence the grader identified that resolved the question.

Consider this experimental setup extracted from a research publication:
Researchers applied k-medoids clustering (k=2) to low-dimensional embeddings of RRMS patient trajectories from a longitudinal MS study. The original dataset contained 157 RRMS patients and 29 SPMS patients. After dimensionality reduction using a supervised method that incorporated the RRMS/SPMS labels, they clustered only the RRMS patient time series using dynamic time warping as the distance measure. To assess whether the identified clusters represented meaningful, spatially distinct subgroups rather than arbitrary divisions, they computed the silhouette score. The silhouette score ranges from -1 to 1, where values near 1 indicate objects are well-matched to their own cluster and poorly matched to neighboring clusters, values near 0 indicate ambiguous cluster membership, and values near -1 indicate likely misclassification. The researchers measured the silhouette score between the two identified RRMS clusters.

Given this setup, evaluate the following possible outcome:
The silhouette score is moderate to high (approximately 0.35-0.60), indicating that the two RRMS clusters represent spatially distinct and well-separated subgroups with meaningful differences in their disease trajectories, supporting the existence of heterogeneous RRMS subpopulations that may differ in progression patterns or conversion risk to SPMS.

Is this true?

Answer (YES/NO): YES